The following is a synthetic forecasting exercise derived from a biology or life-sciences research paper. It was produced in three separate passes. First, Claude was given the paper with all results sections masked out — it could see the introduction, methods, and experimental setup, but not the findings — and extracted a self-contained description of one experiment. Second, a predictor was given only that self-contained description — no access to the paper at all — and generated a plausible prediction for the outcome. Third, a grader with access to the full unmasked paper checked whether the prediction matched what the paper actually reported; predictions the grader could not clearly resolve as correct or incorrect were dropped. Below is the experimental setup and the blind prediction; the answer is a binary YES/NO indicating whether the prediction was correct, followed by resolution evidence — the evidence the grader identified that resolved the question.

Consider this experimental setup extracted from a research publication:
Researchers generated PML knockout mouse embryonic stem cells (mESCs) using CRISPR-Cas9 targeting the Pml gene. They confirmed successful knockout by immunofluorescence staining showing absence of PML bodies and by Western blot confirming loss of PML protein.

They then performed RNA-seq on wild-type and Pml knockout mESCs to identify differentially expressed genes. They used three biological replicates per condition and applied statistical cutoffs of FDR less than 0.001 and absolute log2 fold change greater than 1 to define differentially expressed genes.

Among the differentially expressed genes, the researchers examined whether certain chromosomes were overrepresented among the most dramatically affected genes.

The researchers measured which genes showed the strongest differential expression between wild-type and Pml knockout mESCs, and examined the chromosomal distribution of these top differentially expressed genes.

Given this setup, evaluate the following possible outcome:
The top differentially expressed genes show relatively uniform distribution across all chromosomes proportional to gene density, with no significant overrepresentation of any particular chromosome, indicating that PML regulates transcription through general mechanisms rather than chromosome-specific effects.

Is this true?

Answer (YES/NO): NO